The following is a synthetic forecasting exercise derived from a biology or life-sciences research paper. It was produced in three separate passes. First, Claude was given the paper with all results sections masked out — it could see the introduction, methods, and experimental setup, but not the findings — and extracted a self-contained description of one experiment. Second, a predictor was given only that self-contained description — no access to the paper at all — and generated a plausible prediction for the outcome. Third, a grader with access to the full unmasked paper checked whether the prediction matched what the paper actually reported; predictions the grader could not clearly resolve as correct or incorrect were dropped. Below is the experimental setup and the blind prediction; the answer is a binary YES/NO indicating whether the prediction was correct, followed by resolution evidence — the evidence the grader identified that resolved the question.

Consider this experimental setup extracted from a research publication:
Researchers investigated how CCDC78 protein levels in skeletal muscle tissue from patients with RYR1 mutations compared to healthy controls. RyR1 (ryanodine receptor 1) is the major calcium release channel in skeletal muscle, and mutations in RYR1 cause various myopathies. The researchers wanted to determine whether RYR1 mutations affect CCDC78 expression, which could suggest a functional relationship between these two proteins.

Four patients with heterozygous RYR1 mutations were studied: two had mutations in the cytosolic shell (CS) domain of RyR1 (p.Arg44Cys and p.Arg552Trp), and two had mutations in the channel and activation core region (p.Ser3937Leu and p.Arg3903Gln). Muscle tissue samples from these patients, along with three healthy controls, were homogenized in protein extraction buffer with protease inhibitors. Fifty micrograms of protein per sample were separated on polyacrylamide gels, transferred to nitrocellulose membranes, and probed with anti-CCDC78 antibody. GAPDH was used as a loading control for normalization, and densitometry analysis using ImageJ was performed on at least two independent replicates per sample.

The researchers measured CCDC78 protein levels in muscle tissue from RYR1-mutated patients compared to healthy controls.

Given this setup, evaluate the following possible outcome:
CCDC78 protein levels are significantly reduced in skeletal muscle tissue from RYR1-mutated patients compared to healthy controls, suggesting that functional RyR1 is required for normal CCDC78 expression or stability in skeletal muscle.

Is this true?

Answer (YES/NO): YES